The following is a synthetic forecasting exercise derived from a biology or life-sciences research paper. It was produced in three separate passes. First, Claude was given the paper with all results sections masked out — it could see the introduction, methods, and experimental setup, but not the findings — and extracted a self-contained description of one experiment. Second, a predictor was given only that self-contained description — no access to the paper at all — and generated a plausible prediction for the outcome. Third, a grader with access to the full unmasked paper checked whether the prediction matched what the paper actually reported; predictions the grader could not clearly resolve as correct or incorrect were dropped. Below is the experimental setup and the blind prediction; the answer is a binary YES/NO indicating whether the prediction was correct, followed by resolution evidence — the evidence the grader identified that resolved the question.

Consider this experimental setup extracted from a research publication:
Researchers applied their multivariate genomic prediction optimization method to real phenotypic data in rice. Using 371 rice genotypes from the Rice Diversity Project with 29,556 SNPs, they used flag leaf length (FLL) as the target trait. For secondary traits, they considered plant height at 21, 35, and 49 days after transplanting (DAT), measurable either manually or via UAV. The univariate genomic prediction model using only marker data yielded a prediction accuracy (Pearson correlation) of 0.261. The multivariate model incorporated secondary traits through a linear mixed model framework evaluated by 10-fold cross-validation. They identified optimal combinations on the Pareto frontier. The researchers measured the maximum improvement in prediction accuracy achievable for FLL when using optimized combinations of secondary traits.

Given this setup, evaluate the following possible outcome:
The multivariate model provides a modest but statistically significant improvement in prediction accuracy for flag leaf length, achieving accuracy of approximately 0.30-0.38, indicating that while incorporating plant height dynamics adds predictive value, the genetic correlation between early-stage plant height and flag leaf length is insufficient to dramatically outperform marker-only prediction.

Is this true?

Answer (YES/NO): YES